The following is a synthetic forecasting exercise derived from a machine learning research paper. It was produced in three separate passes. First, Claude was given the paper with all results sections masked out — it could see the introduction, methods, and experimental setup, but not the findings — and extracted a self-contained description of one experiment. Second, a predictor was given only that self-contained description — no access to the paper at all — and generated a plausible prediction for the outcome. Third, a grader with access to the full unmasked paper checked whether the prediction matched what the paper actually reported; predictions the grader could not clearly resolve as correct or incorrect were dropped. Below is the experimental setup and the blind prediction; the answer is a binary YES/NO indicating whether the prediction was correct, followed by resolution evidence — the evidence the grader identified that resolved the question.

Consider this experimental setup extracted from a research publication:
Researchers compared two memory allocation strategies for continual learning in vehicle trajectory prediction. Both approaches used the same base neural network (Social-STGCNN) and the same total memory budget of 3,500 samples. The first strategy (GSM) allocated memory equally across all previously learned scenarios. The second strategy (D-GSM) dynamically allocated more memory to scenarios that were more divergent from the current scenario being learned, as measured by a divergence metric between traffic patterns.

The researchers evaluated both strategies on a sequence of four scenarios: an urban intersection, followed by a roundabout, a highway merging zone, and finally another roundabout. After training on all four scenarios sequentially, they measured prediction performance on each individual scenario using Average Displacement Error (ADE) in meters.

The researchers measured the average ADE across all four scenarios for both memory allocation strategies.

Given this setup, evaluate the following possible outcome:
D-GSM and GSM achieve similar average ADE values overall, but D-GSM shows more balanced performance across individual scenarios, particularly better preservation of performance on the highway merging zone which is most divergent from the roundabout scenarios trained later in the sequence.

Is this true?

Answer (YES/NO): NO